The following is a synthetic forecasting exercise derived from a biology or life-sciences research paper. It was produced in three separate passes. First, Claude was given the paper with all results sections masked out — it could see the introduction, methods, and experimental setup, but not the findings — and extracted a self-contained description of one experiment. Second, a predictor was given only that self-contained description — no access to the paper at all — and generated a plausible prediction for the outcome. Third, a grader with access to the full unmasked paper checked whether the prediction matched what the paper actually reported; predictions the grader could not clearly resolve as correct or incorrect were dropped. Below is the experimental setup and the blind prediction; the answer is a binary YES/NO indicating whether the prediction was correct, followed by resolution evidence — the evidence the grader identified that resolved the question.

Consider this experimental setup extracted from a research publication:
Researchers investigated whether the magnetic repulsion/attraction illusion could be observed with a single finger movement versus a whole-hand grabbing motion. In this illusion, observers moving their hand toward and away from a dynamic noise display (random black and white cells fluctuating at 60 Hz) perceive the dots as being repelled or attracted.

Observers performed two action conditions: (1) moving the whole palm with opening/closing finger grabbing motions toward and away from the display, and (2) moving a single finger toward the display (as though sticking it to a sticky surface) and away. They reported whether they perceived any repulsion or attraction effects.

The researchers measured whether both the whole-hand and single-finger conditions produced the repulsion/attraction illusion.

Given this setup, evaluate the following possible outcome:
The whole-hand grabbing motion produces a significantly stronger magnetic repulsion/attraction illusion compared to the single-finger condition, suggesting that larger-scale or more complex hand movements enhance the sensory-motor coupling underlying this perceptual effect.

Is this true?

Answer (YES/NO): YES